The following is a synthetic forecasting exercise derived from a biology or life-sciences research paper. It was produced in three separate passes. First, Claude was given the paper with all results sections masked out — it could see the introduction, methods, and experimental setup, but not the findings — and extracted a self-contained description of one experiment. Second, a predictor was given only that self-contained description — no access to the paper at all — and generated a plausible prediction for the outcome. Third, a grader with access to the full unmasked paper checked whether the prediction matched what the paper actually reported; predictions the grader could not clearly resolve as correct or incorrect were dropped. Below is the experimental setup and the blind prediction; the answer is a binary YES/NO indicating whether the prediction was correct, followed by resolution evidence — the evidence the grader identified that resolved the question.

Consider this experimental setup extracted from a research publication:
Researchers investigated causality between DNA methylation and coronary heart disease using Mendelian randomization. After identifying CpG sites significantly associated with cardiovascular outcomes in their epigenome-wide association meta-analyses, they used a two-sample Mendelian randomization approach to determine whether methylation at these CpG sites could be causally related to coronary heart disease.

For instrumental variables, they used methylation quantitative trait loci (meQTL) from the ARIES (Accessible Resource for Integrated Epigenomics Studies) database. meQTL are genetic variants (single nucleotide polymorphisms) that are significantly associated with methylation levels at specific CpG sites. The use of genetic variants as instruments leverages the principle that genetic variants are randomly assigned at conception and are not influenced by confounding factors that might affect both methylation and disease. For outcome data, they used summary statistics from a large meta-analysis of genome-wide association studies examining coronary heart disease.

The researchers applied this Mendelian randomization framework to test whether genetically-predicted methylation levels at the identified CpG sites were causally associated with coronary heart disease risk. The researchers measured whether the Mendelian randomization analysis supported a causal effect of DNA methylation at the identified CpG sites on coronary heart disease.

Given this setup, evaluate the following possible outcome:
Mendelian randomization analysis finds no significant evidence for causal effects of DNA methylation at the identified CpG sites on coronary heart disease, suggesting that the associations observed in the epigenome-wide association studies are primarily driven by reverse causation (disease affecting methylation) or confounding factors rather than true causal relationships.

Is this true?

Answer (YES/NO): YES